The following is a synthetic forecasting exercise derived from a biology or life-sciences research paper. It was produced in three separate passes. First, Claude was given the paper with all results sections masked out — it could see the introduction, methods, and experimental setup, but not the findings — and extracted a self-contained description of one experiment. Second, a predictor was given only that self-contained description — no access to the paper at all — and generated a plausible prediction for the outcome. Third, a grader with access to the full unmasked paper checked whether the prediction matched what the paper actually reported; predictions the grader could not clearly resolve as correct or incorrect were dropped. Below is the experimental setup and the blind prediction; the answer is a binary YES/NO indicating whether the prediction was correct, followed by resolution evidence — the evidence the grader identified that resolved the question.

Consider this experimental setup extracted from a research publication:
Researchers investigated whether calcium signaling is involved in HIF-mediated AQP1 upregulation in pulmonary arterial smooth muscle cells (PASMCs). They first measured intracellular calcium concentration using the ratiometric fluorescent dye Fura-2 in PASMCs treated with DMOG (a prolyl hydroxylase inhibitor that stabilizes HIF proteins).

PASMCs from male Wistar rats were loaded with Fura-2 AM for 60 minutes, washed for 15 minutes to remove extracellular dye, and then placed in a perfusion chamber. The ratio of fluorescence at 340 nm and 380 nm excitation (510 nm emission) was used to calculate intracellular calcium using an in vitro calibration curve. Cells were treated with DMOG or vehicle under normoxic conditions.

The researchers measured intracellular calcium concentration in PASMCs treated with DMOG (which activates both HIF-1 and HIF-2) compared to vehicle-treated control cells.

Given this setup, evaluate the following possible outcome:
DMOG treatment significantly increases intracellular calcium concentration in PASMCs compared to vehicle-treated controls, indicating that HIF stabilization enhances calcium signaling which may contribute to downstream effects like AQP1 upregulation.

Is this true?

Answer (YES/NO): YES